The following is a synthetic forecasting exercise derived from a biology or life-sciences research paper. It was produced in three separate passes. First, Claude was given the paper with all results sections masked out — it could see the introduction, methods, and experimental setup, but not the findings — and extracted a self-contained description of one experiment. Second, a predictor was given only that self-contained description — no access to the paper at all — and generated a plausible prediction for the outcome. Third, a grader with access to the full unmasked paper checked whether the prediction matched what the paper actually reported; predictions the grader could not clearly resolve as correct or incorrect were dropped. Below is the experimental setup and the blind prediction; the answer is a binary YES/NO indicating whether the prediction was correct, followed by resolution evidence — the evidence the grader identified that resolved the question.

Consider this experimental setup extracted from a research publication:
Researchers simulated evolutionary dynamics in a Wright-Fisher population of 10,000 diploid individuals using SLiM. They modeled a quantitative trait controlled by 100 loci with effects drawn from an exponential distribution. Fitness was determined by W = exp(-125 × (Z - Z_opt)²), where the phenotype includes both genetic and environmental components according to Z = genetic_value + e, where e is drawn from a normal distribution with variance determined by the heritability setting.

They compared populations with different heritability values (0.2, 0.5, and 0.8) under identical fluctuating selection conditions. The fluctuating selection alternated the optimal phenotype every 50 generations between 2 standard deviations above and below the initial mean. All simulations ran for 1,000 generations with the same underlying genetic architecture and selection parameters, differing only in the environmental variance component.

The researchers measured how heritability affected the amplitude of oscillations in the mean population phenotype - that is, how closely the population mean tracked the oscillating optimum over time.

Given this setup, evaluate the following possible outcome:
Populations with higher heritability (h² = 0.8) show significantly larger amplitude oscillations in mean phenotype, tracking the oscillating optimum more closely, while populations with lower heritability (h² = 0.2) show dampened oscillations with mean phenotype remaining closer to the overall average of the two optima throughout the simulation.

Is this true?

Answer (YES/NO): YES